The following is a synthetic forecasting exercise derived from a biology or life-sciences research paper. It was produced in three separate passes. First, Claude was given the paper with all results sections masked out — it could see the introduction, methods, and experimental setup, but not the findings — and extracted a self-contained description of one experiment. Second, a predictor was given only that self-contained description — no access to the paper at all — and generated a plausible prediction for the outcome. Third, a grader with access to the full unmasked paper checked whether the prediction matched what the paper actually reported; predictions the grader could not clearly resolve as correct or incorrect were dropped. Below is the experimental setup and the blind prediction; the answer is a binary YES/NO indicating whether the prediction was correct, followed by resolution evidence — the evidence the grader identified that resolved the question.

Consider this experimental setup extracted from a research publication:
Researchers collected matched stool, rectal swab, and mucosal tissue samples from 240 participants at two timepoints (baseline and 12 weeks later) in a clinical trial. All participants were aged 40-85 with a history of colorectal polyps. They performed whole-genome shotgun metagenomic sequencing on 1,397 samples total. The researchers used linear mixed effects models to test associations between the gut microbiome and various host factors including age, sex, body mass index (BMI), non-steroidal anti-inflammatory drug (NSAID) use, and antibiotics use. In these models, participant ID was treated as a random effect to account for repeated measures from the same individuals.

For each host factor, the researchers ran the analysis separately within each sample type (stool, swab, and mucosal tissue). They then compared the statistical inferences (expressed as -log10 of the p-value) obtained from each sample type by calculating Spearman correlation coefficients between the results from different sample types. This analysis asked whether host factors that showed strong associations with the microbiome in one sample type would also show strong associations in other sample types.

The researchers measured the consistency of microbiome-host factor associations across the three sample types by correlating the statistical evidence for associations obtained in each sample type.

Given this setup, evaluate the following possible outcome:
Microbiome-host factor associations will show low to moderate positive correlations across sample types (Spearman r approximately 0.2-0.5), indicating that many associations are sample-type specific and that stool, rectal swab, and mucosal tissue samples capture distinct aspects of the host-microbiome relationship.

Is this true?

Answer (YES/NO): NO